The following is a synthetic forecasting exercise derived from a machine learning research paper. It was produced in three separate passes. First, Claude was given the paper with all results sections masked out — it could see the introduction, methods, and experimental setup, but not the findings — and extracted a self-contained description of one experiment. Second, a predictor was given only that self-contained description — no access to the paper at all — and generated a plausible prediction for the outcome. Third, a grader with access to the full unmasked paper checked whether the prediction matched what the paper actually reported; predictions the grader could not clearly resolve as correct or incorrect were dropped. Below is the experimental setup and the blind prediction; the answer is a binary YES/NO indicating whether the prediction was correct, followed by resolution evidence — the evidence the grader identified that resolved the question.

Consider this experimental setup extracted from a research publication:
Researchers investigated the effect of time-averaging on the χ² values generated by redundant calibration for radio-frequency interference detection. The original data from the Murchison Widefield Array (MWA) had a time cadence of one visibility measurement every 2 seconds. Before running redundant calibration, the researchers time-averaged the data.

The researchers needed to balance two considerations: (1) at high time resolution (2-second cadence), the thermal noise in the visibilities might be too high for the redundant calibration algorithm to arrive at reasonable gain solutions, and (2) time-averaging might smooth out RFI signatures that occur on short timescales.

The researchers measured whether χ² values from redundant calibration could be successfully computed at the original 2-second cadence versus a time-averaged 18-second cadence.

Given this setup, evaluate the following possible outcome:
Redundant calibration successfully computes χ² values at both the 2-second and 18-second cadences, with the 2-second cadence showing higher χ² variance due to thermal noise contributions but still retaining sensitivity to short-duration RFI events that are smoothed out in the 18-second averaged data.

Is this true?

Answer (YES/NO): NO